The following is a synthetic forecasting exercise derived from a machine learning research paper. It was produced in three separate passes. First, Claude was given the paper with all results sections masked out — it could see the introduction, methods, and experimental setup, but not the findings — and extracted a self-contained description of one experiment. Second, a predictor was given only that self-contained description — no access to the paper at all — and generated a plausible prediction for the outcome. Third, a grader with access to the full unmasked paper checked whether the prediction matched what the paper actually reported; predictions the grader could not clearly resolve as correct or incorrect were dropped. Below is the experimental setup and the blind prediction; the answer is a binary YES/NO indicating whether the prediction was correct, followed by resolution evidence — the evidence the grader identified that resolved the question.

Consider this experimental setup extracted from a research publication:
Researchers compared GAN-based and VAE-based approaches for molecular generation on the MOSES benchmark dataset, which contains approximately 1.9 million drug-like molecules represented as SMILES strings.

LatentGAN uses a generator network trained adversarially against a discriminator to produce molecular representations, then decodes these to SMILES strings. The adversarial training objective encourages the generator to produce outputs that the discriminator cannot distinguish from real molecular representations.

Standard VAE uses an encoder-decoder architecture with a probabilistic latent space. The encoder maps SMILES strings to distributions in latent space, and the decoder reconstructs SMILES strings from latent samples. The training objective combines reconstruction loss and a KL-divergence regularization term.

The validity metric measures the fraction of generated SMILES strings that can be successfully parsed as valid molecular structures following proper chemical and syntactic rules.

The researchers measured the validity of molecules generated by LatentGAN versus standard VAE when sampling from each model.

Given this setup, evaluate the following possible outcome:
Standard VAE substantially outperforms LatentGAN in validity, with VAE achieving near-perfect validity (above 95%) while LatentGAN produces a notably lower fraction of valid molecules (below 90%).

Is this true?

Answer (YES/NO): YES